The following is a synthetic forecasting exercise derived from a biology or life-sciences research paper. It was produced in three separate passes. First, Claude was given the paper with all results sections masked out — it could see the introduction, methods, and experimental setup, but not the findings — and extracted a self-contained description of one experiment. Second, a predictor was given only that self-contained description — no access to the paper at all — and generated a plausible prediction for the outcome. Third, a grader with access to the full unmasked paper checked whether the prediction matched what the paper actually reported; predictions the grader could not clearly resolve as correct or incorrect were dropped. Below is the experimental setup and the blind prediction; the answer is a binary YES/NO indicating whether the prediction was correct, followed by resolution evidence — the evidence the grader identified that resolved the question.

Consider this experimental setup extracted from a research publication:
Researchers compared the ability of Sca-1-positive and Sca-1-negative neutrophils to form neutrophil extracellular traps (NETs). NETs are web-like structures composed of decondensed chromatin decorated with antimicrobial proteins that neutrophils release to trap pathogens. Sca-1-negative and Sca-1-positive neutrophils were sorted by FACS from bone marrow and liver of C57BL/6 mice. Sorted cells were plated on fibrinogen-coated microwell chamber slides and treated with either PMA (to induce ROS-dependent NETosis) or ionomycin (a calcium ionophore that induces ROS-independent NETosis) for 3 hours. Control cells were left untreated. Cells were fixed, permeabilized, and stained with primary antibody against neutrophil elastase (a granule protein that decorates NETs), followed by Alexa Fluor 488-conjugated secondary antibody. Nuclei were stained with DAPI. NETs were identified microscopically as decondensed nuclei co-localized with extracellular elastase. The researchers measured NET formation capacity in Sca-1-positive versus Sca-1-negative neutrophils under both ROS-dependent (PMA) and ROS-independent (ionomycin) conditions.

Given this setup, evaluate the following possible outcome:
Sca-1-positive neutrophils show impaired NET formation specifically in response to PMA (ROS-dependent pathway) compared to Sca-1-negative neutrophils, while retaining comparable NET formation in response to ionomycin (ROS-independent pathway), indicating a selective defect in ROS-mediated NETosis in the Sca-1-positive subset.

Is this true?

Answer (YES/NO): NO